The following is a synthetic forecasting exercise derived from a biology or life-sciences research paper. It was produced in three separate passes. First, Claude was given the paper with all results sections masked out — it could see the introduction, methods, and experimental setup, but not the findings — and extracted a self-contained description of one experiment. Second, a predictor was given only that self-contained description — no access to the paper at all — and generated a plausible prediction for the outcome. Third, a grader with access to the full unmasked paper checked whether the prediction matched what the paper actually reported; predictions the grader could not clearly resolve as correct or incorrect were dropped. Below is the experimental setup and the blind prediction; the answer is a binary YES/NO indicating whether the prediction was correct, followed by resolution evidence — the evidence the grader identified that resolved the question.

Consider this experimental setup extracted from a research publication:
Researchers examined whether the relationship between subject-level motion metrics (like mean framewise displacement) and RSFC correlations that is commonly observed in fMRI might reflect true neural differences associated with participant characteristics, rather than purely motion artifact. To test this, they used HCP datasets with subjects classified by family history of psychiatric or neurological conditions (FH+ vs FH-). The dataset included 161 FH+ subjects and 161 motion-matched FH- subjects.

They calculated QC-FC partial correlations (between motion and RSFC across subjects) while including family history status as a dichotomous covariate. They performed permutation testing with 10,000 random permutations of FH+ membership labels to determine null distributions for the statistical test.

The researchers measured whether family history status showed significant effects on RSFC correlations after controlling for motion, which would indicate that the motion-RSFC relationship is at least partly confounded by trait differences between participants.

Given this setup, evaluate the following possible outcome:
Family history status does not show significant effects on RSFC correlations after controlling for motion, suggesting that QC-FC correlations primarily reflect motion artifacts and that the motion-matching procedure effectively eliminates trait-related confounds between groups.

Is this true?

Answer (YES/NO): NO